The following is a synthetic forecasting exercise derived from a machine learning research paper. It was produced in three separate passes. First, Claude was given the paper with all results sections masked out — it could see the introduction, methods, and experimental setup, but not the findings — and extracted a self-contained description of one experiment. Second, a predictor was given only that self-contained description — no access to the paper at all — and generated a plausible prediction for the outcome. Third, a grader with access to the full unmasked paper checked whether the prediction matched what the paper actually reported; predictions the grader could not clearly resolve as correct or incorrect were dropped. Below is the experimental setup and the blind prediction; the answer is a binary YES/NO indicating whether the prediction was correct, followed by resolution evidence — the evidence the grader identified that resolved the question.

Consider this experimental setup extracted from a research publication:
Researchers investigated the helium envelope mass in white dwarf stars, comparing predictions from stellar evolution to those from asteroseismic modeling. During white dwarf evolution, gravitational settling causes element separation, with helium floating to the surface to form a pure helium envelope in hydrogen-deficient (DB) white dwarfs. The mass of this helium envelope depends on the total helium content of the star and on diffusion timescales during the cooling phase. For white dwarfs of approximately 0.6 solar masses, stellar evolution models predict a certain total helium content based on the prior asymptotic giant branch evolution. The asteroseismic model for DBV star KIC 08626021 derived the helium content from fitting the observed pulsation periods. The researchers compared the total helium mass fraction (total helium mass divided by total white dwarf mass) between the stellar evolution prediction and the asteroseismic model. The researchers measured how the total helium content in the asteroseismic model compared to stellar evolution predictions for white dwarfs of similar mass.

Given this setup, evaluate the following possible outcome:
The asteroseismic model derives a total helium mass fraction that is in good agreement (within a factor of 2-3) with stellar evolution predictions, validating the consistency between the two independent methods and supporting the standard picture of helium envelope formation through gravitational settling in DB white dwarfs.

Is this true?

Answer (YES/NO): NO